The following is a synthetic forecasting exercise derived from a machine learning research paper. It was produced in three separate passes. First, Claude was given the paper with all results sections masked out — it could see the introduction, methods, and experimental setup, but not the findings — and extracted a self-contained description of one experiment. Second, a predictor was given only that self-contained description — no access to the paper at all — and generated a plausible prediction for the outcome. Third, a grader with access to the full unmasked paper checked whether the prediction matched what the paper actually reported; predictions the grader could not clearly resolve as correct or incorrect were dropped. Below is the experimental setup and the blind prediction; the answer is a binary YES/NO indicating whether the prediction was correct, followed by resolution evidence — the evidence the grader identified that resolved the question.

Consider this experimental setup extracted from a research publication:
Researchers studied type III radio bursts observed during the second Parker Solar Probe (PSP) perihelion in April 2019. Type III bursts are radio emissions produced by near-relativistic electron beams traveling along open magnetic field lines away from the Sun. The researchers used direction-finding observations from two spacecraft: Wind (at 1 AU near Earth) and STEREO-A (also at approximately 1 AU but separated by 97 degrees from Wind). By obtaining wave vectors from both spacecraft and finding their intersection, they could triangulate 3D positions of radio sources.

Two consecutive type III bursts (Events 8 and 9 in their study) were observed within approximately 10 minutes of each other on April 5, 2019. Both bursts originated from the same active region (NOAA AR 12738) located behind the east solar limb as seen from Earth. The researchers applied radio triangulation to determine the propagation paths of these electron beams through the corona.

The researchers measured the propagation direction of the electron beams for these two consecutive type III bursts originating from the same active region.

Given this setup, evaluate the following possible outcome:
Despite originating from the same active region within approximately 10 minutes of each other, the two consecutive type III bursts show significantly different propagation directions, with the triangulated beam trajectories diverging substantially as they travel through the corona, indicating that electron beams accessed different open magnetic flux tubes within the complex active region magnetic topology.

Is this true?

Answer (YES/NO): YES